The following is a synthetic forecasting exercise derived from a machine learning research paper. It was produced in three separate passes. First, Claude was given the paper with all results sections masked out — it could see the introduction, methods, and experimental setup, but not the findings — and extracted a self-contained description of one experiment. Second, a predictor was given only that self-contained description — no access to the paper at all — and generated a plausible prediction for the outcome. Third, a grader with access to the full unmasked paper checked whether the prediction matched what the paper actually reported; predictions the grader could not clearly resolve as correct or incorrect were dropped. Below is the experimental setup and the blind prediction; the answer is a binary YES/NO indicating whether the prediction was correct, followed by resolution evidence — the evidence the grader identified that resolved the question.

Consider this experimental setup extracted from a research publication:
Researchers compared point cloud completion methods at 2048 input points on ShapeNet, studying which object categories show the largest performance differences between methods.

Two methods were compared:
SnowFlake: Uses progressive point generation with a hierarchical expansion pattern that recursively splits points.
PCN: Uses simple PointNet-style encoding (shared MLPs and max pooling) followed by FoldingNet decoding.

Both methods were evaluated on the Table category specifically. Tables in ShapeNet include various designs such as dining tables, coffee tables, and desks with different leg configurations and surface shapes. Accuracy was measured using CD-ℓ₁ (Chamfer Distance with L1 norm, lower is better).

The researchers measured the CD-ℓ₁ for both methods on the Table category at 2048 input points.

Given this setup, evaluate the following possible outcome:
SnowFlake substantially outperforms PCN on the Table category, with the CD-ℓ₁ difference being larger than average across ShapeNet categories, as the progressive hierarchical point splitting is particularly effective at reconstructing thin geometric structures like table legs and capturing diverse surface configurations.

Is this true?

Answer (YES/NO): NO